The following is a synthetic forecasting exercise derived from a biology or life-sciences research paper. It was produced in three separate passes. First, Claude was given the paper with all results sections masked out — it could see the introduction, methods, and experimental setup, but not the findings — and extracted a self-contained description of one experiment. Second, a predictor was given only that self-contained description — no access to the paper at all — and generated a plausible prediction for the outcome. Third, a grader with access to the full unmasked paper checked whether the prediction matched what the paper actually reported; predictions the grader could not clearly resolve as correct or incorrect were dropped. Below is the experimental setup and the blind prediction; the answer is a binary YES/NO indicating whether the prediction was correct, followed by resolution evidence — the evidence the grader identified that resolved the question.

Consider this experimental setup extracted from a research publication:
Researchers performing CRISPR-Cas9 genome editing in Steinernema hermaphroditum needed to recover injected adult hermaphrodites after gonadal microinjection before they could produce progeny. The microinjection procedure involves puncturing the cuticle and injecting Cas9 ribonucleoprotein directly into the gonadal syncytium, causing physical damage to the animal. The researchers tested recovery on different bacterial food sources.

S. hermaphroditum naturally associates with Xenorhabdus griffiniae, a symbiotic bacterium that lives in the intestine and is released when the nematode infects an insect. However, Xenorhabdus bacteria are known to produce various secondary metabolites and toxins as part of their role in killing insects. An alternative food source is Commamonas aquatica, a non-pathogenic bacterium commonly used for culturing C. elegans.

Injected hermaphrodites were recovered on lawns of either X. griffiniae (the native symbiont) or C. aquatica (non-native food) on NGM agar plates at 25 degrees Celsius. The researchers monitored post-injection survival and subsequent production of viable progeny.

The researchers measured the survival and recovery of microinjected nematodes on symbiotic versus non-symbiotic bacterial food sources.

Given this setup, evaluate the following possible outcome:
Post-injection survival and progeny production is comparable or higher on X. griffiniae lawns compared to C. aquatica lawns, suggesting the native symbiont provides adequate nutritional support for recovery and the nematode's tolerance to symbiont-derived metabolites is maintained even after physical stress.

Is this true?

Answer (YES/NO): NO